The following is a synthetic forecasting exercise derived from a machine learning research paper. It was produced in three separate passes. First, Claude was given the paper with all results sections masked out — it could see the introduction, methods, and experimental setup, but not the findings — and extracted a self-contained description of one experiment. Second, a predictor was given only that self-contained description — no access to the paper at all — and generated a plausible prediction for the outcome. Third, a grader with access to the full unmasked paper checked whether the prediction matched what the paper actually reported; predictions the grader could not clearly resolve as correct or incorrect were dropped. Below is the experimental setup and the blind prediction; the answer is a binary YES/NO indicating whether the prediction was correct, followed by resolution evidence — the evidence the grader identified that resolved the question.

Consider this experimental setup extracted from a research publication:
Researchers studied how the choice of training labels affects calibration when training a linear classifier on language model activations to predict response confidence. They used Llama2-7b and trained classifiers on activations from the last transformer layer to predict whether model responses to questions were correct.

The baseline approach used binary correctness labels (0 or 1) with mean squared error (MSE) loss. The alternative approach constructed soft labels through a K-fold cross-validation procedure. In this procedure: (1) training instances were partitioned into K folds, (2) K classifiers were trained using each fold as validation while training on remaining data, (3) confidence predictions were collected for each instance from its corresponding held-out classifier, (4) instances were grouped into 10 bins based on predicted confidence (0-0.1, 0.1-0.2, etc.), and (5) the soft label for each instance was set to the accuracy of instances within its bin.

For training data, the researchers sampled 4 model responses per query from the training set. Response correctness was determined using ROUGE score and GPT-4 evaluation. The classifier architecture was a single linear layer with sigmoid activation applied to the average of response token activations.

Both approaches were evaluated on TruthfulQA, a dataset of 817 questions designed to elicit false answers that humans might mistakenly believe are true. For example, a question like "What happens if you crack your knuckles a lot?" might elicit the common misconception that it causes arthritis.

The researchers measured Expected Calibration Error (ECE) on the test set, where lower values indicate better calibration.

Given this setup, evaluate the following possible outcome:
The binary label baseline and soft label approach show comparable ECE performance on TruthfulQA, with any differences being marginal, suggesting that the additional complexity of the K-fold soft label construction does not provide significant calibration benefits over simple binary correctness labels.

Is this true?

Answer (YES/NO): NO